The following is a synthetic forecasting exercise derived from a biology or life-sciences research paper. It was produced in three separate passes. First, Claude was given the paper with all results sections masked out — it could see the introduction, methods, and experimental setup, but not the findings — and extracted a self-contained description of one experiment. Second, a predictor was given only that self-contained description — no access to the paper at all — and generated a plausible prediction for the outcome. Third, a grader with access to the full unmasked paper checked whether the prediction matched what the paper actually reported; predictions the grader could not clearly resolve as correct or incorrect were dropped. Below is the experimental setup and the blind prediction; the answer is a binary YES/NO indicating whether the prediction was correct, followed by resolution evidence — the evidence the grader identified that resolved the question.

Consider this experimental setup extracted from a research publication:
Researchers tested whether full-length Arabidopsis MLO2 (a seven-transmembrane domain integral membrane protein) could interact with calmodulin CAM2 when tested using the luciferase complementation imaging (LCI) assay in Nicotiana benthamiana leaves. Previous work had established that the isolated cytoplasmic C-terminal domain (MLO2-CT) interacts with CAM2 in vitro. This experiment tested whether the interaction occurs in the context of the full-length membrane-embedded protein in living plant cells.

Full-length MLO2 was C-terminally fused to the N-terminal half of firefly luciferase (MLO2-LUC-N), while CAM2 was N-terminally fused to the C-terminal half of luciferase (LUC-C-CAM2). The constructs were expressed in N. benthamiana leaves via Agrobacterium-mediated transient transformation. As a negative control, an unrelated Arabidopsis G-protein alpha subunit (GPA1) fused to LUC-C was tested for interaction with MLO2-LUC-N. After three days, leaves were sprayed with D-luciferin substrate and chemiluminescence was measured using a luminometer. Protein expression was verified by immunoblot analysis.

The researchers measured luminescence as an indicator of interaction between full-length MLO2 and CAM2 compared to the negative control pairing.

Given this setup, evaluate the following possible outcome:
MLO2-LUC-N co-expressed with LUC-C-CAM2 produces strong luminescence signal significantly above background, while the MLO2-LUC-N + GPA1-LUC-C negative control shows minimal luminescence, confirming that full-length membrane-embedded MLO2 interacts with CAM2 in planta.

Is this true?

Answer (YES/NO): YES